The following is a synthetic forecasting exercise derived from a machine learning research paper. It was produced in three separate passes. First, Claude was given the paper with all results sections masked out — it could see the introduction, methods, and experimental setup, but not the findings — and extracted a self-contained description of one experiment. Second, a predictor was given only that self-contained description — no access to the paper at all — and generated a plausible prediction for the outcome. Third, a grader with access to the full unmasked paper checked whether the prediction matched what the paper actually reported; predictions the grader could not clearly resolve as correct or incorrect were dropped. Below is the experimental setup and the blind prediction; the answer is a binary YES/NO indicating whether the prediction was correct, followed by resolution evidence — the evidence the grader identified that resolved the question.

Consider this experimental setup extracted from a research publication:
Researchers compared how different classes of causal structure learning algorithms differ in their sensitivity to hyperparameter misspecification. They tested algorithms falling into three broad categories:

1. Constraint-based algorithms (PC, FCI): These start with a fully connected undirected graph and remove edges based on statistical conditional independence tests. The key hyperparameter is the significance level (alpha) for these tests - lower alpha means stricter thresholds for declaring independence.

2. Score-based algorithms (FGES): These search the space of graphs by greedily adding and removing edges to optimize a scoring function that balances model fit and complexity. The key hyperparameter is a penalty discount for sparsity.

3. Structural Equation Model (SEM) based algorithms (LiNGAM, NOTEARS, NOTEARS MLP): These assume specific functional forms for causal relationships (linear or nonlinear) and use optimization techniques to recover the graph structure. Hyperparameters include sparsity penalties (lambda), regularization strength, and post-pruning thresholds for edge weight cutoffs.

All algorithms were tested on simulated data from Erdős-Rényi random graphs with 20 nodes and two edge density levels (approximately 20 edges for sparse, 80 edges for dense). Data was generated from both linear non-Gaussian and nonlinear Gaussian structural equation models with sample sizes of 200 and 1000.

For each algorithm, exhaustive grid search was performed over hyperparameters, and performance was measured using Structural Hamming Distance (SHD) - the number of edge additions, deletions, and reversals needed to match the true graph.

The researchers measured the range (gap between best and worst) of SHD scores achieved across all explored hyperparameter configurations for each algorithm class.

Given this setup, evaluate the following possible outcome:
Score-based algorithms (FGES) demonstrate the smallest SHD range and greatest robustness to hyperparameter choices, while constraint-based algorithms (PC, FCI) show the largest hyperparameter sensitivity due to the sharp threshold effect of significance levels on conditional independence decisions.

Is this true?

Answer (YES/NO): NO